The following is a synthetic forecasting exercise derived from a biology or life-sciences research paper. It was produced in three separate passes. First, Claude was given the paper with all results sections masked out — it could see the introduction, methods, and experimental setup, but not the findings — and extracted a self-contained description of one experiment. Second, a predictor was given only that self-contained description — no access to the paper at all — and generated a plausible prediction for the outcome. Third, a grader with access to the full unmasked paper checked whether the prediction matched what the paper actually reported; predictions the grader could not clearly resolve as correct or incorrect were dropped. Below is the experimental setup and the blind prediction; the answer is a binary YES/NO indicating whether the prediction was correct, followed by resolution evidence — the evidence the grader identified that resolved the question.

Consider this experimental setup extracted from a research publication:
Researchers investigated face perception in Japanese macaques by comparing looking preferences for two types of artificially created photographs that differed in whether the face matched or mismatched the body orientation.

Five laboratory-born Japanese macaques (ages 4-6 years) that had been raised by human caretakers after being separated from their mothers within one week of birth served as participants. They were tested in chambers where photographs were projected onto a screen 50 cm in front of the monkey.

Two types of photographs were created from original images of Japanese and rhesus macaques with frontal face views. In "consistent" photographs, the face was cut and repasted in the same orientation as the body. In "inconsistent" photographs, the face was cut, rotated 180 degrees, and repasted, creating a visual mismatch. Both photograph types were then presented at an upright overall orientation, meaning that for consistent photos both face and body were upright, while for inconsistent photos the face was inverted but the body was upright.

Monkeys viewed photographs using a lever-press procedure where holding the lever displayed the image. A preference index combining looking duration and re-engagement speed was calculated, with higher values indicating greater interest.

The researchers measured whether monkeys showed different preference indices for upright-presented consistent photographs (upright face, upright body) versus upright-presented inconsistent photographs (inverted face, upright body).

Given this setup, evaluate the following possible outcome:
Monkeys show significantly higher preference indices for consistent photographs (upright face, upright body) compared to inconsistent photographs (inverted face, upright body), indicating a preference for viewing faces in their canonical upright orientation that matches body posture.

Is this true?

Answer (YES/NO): NO